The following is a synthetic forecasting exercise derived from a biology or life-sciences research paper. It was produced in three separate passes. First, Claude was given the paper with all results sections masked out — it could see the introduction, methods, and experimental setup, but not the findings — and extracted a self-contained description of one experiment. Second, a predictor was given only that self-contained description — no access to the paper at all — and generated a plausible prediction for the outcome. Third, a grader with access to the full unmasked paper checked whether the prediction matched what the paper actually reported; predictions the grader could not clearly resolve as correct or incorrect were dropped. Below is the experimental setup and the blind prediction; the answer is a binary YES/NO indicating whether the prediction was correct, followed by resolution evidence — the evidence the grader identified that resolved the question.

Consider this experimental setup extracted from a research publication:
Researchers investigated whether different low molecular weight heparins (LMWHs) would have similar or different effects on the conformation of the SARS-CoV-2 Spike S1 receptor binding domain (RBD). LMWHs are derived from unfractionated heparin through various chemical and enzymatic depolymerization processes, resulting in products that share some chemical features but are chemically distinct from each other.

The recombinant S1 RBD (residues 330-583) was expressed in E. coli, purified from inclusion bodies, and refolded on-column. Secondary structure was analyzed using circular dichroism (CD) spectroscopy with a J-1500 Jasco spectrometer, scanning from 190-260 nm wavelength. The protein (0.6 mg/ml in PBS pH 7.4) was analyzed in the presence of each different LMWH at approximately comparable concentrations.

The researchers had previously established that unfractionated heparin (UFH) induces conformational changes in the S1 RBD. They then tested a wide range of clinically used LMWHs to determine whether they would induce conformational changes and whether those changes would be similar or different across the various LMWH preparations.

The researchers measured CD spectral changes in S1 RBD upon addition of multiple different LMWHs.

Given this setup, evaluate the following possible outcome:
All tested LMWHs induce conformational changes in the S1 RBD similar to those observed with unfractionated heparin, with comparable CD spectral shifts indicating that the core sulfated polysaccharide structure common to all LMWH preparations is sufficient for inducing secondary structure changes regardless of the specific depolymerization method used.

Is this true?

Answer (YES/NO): NO